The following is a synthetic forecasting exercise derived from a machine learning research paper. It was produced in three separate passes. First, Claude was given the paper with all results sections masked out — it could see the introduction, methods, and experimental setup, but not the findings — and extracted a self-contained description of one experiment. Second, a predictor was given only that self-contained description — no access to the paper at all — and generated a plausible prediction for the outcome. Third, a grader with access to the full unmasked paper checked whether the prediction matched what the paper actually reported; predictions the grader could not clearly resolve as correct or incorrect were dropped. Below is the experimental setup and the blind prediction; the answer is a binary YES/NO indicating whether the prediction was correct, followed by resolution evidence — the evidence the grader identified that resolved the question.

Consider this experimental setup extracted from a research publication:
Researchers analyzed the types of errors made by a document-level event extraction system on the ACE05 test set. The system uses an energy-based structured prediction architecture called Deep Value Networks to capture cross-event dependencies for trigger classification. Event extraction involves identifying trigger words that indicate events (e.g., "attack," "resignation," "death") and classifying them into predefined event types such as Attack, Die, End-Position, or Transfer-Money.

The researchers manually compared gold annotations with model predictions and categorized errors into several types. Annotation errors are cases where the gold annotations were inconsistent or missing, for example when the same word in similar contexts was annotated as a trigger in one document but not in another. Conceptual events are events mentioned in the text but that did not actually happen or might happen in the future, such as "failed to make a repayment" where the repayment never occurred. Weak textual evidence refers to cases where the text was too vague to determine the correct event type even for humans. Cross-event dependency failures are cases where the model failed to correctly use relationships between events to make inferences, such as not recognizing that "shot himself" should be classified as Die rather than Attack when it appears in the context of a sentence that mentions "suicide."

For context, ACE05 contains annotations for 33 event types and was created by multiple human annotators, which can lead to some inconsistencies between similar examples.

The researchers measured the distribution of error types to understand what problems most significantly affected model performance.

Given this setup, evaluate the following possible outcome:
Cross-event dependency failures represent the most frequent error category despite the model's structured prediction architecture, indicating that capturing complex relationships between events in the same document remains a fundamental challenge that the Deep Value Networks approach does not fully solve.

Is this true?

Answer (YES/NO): NO